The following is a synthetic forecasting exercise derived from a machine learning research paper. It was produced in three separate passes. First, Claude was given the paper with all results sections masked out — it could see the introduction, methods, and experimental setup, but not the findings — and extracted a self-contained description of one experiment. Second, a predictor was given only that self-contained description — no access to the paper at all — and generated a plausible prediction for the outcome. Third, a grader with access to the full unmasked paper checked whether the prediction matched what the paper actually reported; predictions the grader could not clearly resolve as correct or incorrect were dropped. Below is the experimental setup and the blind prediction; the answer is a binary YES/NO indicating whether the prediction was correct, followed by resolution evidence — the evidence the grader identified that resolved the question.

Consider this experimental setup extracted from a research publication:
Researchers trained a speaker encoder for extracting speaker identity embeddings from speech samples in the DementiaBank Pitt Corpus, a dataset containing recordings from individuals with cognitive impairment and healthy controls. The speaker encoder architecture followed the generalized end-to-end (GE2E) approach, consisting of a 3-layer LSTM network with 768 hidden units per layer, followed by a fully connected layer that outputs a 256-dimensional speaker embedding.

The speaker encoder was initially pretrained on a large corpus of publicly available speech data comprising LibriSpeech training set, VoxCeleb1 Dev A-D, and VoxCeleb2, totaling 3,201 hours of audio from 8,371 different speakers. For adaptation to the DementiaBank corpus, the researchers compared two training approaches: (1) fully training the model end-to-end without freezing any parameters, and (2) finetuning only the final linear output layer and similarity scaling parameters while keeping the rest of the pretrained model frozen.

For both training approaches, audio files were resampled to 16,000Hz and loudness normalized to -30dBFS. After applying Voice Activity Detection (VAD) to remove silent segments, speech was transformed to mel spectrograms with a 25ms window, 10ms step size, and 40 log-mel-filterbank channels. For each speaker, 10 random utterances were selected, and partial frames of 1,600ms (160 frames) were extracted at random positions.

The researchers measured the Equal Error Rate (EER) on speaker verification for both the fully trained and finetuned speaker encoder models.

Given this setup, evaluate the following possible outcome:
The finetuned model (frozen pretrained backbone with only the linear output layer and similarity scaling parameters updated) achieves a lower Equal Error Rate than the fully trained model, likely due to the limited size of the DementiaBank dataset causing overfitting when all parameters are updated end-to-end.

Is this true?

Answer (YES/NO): NO